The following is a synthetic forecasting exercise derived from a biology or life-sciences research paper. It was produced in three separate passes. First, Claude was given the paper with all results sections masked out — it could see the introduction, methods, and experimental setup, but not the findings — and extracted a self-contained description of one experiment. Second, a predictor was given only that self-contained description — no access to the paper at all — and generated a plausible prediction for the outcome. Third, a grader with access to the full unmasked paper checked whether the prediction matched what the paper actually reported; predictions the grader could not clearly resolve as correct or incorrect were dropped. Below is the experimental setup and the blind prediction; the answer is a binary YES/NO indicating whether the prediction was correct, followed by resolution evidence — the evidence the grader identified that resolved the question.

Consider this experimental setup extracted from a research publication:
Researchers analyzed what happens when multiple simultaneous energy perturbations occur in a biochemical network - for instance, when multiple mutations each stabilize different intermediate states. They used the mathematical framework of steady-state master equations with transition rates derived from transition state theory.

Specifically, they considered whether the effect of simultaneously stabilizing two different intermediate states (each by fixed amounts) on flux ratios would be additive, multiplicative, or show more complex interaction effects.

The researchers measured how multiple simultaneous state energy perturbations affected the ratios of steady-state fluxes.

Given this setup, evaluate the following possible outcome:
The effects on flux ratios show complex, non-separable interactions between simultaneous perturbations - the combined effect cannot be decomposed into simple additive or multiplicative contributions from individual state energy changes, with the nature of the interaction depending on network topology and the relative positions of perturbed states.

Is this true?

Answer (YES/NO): NO